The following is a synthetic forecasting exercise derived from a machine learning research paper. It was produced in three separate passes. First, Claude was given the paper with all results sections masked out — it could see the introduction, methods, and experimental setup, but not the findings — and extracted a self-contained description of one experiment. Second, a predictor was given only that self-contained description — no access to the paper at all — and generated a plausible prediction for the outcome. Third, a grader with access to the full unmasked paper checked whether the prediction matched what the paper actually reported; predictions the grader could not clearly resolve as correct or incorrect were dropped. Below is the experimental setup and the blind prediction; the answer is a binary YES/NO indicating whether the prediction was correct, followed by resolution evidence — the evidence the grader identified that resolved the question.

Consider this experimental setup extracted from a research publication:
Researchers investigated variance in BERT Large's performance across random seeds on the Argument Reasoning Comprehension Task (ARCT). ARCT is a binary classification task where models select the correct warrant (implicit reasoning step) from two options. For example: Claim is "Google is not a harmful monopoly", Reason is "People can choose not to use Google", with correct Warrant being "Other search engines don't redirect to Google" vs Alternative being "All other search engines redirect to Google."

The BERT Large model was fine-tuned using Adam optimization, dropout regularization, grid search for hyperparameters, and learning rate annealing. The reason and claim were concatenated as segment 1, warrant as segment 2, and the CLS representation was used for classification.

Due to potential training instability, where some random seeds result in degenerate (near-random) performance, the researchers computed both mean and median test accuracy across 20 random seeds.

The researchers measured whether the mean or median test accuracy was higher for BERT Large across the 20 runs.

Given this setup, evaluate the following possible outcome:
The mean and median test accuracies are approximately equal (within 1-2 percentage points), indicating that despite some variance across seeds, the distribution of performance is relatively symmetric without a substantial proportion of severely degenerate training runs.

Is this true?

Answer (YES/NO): NO